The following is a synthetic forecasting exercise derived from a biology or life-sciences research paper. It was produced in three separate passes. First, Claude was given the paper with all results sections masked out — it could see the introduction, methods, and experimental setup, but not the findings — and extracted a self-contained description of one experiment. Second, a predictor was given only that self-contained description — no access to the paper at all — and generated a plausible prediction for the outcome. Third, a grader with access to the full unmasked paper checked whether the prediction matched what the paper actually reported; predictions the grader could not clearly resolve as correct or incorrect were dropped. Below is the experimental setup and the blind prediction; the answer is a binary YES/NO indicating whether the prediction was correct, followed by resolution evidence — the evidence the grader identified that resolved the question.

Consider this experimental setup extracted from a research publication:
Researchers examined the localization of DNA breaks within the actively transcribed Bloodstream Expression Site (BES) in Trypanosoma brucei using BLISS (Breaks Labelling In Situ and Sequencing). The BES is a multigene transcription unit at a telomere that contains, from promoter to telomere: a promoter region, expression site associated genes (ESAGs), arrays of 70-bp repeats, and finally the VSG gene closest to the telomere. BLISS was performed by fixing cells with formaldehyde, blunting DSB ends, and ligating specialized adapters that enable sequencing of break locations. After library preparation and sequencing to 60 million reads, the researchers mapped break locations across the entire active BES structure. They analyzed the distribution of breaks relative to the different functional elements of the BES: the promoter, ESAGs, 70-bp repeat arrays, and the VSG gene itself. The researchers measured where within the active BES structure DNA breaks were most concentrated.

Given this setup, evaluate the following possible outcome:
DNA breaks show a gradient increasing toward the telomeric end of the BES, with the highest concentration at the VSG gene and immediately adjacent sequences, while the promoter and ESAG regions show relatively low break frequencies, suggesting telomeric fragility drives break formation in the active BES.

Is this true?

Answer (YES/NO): NO